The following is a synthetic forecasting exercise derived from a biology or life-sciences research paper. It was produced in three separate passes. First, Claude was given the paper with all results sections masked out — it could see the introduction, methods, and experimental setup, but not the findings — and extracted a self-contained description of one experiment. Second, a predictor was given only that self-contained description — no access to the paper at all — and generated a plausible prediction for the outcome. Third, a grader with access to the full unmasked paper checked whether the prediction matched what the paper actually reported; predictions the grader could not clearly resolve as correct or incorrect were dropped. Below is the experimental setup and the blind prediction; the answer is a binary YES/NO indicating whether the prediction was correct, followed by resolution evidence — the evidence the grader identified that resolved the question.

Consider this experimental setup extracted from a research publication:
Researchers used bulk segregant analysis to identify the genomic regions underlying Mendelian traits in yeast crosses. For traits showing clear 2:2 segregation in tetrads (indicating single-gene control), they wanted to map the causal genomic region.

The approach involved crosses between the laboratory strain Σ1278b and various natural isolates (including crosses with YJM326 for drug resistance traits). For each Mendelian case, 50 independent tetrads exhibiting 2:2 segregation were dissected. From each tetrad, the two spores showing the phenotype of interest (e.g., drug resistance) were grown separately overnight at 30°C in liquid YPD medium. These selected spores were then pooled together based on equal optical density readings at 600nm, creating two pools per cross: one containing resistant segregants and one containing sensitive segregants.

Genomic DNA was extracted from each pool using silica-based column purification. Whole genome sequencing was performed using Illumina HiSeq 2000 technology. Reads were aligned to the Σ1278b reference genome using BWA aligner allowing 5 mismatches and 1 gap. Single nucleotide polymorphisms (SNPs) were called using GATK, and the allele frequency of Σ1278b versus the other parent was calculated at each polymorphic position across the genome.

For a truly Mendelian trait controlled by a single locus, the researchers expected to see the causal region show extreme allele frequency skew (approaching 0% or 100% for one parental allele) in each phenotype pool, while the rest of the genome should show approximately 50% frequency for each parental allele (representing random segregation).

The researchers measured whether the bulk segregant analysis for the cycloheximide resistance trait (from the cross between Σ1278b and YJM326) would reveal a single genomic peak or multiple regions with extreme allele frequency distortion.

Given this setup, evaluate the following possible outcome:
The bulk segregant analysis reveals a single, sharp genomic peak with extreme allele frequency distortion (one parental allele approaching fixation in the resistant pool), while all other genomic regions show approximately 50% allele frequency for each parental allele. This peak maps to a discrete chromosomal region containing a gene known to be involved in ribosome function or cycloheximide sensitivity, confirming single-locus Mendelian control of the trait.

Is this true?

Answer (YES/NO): NO